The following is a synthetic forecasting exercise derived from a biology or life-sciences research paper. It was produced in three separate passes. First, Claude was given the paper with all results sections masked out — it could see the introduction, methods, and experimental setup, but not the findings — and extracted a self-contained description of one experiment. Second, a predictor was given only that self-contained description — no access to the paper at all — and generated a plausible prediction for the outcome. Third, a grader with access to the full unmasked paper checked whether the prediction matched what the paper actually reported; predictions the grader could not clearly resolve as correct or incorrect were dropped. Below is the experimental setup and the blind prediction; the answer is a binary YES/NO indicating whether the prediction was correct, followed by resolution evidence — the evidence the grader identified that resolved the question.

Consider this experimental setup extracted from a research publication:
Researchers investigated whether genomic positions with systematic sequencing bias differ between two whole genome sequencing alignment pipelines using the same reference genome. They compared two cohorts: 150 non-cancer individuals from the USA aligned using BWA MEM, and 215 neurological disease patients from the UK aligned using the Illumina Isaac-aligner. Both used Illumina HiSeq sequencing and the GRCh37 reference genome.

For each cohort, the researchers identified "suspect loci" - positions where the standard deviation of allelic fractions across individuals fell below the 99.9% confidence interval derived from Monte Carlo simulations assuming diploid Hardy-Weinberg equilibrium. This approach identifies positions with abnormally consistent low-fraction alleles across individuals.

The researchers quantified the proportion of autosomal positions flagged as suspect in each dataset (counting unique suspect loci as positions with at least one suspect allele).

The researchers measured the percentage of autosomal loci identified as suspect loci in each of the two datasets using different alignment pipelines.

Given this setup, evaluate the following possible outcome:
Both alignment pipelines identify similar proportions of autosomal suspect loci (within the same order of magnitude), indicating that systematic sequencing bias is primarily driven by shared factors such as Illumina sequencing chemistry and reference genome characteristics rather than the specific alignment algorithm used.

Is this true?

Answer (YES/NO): YES